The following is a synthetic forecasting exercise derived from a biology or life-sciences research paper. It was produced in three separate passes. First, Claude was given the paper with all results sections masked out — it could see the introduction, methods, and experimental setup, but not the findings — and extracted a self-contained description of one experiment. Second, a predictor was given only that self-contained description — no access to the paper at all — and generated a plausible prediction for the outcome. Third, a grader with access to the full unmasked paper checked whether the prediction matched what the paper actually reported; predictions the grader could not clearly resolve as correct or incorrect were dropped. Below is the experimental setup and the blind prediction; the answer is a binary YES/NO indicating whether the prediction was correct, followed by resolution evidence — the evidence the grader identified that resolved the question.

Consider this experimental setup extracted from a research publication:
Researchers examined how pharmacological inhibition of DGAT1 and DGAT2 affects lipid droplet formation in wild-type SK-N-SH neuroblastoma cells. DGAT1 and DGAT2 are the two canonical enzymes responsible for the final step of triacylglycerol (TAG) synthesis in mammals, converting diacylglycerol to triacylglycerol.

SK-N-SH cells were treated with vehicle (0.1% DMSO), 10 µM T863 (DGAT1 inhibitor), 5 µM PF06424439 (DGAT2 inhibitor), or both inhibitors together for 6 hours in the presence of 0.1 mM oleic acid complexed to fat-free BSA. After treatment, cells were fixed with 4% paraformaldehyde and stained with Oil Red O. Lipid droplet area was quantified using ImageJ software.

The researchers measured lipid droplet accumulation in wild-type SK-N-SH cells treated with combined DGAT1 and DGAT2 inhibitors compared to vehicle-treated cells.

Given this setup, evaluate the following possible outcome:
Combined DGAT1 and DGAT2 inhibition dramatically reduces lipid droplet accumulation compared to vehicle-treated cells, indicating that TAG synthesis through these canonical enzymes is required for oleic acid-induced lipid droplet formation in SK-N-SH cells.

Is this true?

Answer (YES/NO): YES